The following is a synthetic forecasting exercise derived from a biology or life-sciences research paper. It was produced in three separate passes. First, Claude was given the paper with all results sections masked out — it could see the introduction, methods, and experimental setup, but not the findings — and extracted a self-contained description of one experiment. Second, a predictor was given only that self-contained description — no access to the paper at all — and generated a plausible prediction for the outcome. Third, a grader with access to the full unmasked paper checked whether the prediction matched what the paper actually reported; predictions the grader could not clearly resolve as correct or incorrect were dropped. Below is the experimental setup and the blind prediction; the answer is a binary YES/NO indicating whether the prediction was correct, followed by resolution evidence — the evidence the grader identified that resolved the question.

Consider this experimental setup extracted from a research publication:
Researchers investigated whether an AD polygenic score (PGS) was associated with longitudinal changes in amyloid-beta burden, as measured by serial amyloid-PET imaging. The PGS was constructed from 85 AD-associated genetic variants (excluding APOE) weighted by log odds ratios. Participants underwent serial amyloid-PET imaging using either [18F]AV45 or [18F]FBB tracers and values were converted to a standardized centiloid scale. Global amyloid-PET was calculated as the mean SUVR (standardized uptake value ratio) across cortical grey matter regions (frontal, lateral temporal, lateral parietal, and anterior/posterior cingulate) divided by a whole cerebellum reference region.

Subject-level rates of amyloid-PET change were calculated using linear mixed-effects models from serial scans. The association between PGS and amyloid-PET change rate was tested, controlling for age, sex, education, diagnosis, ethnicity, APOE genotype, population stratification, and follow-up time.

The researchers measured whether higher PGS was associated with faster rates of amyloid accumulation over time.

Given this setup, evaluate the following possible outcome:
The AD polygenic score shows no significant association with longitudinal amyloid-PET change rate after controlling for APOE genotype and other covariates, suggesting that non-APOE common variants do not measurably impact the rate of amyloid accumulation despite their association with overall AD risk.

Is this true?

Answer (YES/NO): NO